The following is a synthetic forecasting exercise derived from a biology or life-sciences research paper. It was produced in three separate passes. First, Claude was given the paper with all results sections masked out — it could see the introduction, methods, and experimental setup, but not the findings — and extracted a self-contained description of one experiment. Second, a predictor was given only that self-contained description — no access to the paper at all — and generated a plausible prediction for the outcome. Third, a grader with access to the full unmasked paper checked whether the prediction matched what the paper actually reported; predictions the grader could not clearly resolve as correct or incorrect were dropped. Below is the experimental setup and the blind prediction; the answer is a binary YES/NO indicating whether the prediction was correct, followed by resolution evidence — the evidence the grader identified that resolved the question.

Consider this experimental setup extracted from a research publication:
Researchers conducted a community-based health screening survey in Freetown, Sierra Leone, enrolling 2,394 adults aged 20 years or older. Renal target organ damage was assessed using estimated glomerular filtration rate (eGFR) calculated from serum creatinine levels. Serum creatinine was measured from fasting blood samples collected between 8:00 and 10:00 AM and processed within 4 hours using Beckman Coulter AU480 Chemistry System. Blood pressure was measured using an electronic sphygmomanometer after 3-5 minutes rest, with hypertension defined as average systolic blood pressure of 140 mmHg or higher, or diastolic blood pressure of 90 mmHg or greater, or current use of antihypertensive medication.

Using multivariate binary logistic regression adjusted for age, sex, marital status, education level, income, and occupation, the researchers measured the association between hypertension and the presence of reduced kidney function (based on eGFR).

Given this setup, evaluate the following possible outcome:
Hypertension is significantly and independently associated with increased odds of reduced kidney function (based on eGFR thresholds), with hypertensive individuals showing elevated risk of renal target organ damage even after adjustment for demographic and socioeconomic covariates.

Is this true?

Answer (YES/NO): NO